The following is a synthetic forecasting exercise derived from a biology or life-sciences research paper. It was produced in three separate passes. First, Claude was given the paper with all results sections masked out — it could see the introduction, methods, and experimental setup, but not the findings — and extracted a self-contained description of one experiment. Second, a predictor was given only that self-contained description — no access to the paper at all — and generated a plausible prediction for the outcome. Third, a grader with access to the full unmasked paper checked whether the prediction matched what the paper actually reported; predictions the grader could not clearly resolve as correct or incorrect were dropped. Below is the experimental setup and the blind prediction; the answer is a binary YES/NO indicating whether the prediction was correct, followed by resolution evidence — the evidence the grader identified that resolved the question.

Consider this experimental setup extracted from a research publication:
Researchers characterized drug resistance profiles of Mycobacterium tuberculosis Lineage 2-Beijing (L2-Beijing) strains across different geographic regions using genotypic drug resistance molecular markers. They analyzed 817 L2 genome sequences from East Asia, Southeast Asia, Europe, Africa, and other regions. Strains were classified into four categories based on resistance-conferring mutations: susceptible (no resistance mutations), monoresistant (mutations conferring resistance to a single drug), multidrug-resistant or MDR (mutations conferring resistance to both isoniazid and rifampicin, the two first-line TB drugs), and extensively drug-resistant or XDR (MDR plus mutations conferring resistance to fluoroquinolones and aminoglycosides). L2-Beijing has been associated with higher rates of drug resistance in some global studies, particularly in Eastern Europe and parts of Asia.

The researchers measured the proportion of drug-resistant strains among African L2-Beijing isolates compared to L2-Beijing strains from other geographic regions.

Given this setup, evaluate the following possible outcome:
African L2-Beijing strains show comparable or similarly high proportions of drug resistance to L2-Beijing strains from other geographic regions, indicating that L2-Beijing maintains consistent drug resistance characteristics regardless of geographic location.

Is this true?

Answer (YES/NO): NO